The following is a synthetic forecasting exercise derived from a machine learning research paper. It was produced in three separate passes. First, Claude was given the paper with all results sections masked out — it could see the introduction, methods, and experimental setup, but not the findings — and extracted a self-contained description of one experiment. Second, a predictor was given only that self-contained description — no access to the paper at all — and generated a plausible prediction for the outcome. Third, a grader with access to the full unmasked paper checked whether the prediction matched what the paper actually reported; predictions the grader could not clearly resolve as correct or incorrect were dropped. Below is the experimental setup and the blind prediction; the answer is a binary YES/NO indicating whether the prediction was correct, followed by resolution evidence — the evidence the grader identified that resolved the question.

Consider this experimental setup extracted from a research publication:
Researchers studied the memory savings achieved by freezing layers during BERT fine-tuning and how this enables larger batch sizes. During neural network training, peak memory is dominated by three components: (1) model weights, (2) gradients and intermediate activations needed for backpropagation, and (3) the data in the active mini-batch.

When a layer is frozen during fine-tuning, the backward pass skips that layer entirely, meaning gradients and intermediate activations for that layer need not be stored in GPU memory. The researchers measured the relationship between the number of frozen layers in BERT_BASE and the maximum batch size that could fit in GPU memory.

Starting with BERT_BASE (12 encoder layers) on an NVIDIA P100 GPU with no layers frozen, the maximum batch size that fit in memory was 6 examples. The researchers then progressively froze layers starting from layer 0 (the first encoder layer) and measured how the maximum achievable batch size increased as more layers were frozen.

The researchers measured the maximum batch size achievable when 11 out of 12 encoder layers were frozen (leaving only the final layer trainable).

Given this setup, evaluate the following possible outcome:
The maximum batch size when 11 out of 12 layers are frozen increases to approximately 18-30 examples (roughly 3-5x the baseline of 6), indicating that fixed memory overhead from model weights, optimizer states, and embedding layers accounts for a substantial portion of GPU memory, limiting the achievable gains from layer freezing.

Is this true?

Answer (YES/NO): NO